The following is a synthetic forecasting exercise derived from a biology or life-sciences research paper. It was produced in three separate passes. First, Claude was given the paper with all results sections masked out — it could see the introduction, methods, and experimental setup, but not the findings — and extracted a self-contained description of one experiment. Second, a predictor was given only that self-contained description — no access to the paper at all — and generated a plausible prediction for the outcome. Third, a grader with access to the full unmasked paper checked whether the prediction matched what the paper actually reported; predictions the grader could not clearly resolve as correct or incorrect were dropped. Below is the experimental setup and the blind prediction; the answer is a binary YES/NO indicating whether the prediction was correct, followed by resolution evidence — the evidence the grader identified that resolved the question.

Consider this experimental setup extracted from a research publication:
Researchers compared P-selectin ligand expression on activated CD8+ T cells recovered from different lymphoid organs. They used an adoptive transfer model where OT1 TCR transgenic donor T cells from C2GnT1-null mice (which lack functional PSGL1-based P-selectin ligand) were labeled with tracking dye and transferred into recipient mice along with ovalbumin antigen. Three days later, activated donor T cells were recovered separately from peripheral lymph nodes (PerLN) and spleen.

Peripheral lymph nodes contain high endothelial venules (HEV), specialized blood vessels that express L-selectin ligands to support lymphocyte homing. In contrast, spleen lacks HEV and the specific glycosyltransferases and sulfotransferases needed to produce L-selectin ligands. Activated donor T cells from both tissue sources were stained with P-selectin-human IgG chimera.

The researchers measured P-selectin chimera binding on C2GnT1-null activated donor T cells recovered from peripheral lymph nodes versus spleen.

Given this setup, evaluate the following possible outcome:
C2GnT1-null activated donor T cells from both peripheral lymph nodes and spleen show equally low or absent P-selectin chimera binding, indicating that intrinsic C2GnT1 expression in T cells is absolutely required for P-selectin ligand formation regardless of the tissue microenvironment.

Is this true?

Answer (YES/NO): NO